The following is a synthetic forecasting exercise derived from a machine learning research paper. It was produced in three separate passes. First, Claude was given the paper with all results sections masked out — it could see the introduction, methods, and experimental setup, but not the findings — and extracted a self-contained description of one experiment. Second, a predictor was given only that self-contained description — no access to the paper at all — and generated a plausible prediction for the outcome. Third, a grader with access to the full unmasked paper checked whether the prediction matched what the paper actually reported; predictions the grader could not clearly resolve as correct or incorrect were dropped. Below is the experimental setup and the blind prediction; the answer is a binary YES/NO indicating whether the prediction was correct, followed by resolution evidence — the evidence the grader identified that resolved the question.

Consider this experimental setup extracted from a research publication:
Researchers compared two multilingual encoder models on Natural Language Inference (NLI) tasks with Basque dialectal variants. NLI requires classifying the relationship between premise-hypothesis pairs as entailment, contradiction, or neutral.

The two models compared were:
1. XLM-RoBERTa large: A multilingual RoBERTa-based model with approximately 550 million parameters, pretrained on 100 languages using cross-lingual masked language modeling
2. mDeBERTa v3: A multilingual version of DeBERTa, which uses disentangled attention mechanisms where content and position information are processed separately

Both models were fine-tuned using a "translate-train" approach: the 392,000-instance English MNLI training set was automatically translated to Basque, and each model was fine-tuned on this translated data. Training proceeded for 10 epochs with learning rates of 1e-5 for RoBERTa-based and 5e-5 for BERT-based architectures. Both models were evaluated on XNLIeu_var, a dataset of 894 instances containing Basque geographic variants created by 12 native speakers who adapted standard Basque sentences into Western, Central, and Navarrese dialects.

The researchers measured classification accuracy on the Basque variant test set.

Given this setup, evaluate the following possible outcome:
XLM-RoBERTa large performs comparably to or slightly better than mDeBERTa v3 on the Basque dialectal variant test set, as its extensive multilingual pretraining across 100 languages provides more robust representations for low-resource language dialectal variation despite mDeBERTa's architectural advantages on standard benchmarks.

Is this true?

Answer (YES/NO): YES